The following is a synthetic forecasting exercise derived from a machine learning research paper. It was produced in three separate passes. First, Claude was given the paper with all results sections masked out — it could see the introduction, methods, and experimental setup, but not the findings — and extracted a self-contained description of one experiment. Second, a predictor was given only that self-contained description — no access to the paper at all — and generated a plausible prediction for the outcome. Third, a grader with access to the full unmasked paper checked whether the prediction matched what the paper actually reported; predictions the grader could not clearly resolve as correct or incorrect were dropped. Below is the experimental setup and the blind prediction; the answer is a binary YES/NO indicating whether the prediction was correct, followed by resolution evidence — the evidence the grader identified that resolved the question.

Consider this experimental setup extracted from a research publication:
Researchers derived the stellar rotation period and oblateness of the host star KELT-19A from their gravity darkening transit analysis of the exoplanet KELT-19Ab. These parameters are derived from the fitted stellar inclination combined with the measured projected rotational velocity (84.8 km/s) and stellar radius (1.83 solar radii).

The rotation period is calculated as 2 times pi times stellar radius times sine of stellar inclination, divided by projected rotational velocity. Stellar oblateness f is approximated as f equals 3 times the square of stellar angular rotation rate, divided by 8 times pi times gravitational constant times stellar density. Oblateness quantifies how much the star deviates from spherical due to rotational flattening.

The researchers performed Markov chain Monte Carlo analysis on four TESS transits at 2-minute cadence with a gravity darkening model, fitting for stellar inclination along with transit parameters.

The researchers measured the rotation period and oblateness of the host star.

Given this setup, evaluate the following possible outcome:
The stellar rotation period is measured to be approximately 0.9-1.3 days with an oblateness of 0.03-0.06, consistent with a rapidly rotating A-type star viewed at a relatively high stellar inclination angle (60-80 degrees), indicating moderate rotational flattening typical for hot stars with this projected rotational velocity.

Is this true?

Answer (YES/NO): NO